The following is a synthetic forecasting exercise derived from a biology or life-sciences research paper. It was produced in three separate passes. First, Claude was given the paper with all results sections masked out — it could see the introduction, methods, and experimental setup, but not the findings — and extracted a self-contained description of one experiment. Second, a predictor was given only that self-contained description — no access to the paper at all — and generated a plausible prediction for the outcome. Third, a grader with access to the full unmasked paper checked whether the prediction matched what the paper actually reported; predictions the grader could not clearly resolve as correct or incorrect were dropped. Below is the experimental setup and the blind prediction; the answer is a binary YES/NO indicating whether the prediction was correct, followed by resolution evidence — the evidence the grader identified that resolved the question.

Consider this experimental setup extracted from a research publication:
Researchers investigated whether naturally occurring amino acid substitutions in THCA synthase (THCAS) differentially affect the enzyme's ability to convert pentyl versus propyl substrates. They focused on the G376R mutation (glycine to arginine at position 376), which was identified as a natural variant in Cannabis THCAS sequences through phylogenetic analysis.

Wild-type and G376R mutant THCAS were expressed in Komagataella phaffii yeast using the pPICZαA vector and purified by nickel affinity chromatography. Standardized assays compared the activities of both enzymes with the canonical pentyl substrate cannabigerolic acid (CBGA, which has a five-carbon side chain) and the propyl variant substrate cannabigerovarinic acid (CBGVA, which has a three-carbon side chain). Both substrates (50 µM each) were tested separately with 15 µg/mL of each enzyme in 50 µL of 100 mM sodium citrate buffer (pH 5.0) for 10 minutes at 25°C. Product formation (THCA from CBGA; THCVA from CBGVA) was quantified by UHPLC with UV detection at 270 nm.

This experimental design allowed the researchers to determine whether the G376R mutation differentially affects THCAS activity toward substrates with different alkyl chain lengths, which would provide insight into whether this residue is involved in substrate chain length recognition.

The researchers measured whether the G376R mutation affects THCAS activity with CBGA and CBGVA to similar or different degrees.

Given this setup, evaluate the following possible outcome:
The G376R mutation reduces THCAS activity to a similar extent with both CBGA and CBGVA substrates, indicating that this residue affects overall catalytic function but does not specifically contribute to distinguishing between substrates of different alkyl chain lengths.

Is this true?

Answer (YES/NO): NO